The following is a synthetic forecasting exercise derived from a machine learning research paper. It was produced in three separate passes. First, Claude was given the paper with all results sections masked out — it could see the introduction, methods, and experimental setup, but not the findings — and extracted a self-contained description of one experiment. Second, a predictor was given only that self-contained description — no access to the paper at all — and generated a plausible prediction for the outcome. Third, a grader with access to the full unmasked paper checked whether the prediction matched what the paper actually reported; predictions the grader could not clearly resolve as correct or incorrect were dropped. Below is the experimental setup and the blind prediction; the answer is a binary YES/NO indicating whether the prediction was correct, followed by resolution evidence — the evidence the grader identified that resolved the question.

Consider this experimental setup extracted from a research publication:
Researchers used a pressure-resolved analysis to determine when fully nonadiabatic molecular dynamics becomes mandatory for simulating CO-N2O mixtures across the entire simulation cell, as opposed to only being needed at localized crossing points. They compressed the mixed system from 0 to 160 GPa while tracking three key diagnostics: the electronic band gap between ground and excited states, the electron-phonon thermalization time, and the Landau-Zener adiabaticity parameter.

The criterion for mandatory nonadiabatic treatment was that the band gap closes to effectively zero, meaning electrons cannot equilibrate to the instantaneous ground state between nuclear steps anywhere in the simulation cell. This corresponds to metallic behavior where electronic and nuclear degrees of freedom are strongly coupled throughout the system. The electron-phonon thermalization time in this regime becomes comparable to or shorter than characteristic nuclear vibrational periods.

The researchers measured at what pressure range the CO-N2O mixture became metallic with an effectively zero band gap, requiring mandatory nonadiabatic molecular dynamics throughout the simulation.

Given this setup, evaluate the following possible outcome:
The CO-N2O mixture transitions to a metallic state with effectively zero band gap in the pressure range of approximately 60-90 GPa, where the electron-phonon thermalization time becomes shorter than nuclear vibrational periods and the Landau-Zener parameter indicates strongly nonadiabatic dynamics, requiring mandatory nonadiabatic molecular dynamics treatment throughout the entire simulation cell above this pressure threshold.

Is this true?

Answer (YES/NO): NO